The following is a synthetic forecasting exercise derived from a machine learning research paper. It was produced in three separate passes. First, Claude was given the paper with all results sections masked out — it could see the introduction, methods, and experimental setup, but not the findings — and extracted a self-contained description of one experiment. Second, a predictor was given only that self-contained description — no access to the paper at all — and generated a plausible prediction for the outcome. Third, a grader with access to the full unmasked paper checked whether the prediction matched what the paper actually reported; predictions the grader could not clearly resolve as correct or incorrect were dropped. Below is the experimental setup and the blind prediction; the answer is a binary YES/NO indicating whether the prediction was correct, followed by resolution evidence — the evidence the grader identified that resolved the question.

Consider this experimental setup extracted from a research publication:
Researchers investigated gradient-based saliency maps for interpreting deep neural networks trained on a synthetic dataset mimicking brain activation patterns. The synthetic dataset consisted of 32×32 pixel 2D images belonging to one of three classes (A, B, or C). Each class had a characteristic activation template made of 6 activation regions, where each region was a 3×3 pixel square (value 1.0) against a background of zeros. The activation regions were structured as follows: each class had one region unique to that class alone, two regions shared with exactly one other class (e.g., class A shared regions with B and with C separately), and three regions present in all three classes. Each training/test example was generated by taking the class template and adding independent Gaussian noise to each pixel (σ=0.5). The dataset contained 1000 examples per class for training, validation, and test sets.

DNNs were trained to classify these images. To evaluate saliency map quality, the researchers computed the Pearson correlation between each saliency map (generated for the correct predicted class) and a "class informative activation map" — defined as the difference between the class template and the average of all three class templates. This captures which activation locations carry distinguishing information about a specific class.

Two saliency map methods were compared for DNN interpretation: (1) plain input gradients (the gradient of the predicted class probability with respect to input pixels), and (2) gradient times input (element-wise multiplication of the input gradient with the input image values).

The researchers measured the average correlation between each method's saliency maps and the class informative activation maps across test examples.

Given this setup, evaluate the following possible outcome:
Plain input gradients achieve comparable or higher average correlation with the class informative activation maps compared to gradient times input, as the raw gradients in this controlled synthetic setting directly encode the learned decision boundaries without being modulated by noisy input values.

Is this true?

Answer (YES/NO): YES